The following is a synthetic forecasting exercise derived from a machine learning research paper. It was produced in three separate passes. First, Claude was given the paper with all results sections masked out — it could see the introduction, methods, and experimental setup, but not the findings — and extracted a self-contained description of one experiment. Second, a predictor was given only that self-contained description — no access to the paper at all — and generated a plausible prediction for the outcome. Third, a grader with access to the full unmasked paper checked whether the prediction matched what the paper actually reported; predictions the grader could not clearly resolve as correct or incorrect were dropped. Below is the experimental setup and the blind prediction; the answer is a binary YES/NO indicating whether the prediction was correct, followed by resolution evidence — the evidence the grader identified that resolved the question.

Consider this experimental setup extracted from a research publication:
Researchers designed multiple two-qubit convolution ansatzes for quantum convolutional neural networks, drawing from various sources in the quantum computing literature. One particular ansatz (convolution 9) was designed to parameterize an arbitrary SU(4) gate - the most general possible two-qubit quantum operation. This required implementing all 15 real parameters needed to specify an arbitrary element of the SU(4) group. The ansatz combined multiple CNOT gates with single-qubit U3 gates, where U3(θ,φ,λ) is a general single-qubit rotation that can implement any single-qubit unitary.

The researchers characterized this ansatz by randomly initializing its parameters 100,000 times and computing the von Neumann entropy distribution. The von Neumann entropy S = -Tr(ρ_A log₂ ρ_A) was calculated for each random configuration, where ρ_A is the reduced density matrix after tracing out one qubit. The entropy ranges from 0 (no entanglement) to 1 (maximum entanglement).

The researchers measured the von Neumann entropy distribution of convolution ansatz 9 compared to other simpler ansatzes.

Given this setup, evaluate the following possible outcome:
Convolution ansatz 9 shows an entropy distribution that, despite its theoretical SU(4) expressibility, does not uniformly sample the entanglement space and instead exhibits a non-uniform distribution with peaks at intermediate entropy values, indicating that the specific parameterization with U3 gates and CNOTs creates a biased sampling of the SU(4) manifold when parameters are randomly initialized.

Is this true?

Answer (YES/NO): NO